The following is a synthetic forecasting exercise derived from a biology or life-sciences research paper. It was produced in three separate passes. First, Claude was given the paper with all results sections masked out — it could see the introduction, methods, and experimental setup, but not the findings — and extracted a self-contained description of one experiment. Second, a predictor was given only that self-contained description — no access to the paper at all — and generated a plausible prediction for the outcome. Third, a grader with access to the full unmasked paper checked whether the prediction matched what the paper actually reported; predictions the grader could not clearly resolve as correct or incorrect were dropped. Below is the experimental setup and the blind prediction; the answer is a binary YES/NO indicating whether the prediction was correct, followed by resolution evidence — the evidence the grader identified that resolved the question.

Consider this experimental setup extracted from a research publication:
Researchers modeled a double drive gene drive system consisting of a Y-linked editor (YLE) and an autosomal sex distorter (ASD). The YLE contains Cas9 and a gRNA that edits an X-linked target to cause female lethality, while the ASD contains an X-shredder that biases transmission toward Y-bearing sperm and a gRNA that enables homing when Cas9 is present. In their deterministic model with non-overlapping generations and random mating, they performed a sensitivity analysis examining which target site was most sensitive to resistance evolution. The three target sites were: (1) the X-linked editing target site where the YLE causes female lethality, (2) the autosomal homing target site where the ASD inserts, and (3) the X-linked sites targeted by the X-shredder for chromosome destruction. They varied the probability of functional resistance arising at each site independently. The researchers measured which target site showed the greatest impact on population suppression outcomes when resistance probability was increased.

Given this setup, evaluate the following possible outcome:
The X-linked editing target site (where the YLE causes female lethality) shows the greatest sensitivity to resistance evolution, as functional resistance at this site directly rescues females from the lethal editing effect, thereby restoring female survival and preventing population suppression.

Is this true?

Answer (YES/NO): YES